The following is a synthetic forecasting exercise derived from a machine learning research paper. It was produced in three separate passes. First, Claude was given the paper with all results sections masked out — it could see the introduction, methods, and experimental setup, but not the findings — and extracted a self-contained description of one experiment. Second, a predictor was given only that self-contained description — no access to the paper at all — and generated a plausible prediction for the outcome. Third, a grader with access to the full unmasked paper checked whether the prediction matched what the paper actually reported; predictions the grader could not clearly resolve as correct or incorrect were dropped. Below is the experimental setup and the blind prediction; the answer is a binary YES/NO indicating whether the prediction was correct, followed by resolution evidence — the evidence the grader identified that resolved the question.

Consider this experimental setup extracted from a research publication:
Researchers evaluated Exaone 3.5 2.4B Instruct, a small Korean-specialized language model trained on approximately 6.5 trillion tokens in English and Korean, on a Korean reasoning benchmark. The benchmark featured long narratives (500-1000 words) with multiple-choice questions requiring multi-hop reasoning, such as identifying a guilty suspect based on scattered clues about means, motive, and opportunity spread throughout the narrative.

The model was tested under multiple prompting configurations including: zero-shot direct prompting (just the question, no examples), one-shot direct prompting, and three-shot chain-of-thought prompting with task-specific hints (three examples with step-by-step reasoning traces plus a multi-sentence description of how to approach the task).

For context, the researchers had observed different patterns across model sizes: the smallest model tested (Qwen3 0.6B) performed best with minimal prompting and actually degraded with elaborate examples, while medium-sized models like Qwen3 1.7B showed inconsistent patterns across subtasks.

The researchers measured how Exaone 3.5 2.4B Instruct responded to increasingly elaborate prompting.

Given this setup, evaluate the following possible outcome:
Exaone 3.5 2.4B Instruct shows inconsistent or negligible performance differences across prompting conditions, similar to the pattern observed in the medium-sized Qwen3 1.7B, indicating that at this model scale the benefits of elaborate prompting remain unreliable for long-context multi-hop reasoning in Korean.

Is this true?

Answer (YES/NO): NO